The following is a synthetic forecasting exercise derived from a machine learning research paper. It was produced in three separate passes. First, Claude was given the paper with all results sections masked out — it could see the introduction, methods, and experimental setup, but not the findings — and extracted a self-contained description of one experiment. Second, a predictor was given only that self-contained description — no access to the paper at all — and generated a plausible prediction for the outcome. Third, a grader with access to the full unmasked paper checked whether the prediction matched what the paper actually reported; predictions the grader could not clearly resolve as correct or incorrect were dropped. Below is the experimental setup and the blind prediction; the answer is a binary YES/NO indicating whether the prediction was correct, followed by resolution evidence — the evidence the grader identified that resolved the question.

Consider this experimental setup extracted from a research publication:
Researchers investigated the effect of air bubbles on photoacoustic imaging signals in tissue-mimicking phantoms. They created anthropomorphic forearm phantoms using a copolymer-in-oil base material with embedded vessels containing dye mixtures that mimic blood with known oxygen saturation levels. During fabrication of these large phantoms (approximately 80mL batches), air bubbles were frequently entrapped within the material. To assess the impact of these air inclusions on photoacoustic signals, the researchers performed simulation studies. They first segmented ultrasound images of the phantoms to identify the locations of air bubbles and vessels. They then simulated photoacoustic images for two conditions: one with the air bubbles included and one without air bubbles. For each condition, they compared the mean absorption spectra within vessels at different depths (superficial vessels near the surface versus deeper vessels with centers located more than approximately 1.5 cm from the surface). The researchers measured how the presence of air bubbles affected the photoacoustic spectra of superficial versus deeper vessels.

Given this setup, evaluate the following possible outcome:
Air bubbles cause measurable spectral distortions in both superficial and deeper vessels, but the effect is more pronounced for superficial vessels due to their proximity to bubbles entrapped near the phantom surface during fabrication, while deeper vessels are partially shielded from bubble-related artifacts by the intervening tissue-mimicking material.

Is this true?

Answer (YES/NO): NO